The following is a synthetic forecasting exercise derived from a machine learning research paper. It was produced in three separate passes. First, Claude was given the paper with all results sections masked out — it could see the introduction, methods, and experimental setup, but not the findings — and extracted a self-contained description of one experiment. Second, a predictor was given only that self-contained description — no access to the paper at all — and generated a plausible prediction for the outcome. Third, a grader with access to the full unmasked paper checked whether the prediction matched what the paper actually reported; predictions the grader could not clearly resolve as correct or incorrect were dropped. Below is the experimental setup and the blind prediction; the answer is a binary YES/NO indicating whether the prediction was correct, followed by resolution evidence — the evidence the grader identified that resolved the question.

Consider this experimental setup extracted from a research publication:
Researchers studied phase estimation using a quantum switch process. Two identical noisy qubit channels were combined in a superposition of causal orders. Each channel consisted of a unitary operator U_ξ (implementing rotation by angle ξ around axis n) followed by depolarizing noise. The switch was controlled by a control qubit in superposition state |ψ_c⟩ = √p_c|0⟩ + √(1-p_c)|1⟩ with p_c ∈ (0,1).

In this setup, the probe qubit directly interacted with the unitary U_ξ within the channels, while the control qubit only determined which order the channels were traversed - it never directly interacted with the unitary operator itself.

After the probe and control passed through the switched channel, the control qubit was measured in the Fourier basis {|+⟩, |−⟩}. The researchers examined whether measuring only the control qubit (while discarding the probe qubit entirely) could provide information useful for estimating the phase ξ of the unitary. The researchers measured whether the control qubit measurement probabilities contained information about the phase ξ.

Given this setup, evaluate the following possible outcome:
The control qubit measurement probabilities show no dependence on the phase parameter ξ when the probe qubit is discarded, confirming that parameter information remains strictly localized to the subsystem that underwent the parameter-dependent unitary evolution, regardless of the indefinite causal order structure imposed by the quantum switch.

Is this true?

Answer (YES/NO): NO